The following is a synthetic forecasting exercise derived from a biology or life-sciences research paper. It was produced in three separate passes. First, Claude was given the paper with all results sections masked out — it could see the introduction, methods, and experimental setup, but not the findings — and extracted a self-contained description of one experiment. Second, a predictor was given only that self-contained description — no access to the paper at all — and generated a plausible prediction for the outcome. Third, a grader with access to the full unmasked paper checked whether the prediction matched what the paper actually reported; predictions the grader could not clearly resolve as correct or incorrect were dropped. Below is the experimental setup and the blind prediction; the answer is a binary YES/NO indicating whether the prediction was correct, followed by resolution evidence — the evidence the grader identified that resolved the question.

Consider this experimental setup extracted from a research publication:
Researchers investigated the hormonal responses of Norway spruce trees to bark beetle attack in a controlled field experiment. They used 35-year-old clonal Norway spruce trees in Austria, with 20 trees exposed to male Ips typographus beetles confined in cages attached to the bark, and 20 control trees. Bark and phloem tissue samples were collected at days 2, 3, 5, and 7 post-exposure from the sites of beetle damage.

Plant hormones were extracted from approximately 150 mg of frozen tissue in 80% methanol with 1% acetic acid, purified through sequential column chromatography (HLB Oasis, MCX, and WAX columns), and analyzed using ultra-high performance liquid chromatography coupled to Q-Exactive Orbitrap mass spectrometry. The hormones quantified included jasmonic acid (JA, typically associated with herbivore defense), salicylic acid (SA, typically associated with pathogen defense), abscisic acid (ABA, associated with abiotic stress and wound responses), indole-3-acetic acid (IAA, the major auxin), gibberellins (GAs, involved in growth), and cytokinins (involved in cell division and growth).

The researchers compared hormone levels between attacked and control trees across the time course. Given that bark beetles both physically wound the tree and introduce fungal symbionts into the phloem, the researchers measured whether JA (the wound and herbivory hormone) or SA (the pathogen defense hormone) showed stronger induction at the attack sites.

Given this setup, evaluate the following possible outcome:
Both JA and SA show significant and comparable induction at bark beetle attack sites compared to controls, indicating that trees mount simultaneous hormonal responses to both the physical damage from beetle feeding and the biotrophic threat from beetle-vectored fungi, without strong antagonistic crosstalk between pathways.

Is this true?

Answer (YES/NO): NO